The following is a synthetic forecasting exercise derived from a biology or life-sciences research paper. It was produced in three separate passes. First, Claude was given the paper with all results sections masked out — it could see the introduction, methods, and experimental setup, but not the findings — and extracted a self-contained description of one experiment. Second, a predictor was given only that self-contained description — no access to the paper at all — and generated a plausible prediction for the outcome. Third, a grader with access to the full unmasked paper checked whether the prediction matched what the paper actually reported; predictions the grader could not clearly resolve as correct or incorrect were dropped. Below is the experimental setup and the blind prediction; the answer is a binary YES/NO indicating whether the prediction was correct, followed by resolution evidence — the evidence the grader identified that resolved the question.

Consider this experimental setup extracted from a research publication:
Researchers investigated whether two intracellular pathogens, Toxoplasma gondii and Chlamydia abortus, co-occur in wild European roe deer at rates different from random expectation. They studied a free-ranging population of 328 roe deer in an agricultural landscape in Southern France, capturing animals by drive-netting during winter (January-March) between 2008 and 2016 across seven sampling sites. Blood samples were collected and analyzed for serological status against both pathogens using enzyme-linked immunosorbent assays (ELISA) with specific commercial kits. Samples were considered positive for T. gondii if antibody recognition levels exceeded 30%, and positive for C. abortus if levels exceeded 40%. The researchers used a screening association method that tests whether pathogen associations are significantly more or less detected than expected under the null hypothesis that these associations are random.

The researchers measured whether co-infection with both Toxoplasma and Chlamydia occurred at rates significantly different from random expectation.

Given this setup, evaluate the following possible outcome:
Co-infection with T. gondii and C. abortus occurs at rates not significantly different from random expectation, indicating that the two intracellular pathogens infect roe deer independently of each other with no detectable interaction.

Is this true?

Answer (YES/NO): YES